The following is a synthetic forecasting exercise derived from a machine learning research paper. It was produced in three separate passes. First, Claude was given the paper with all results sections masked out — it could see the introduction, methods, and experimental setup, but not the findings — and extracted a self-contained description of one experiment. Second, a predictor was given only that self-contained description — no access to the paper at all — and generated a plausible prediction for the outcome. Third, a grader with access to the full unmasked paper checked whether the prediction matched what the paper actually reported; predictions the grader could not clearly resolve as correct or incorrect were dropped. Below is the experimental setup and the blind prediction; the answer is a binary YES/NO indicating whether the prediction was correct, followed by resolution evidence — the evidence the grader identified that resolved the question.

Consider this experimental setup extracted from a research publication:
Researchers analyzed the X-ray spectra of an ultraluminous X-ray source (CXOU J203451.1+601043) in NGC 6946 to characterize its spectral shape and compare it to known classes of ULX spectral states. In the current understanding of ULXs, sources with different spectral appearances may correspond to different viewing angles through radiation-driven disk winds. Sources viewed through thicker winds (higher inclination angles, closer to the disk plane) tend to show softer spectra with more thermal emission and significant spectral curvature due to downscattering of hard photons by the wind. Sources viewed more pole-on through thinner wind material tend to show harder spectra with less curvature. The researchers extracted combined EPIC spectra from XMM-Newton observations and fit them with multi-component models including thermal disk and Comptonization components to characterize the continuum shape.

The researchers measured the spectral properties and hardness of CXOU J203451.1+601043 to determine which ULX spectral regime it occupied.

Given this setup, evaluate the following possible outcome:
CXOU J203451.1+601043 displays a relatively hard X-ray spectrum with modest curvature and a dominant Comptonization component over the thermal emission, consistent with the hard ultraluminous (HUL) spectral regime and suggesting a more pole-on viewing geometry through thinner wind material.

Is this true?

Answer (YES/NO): NO